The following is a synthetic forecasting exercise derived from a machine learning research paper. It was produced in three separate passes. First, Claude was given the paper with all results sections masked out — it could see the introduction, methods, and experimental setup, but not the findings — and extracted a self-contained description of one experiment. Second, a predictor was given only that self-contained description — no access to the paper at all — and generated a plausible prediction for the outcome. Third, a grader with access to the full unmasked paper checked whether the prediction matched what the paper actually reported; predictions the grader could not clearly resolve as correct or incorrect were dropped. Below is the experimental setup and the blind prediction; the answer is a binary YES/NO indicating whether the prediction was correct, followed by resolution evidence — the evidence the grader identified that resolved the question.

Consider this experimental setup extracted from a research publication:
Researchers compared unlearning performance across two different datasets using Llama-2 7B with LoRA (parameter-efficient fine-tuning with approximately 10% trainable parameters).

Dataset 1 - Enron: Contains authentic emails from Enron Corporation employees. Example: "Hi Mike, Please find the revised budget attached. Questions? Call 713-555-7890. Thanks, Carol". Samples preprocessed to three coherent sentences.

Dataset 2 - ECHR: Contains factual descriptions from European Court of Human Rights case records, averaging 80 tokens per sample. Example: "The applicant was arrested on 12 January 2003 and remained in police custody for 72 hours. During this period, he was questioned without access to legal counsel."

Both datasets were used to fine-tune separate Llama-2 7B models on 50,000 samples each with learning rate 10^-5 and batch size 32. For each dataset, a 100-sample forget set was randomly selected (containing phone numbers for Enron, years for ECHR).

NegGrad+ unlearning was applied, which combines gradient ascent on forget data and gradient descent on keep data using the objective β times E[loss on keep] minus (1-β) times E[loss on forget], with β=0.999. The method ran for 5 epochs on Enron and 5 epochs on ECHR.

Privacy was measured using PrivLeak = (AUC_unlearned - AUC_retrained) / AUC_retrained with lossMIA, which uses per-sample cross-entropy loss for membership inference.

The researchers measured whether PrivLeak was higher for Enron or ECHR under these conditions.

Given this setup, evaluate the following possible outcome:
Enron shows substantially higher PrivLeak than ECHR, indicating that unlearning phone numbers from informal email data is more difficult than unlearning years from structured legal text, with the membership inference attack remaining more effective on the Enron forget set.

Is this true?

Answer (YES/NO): NO